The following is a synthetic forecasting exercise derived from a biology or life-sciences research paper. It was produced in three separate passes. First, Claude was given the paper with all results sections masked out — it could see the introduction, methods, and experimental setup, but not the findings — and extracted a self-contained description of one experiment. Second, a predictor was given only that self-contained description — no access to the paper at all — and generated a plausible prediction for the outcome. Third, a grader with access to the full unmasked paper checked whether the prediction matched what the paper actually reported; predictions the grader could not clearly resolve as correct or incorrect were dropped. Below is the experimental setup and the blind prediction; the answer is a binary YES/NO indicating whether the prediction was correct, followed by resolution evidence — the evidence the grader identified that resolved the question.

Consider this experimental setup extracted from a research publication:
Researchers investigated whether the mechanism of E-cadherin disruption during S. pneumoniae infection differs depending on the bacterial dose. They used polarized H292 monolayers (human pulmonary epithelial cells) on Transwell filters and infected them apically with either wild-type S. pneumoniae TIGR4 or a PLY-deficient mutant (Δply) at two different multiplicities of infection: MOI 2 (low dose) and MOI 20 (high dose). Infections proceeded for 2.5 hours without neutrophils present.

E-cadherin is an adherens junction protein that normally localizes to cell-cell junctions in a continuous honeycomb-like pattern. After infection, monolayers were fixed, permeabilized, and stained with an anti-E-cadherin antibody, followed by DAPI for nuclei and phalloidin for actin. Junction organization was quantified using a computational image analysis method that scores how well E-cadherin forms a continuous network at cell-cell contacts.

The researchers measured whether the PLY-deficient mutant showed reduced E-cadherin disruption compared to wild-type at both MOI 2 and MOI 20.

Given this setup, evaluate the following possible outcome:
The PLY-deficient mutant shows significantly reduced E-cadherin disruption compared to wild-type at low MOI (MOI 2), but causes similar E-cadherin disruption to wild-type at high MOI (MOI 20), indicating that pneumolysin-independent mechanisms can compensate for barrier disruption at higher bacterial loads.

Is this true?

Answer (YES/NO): YES